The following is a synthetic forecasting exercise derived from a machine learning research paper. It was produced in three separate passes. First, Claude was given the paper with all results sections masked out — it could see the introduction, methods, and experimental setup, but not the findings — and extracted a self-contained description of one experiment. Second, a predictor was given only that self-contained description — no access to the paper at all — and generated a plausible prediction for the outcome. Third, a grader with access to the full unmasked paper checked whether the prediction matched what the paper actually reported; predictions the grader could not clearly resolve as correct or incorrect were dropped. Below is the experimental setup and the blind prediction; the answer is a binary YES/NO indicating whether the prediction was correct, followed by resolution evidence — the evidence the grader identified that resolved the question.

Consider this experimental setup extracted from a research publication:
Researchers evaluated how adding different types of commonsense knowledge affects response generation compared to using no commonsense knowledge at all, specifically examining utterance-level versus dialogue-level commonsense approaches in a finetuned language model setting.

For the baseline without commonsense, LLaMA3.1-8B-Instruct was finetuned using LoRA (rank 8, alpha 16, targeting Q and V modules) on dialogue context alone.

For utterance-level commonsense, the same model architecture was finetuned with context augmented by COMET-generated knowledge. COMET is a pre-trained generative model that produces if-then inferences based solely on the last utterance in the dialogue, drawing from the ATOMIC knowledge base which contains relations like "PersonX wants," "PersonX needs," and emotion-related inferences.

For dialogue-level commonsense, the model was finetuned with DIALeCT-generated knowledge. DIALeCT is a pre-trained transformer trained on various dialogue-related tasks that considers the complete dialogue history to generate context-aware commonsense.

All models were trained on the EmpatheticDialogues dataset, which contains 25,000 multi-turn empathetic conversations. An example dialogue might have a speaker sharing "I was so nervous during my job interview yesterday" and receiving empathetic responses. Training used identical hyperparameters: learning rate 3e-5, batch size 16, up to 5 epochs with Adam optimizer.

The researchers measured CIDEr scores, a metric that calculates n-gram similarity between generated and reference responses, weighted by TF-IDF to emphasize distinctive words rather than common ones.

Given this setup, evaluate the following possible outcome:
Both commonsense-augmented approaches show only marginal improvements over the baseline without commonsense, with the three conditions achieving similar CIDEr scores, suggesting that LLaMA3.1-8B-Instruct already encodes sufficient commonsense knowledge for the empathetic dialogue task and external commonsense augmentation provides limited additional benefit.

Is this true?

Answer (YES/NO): NO